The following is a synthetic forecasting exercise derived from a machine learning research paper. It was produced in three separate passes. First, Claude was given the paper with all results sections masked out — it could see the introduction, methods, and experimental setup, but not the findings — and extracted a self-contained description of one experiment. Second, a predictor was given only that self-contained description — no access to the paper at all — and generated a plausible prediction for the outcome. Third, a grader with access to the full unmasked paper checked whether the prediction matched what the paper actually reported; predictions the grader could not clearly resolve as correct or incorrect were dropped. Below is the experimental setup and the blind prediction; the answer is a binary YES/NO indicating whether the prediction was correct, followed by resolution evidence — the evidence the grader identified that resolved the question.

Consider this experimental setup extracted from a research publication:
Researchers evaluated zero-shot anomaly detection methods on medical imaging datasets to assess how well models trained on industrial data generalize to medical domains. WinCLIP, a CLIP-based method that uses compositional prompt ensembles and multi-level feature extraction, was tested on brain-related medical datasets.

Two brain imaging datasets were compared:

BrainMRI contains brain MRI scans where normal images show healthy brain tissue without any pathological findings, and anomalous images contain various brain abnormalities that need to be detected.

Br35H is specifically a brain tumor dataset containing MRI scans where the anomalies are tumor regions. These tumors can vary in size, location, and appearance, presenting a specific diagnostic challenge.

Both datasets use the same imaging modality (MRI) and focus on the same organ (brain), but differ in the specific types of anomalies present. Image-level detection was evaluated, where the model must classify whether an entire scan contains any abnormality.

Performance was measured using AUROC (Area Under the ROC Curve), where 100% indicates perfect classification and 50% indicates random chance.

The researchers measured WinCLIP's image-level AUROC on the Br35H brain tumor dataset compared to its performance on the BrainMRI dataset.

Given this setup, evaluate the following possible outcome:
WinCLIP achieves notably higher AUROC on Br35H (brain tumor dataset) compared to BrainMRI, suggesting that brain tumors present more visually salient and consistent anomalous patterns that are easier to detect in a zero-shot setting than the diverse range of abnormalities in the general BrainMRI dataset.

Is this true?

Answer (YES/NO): NO